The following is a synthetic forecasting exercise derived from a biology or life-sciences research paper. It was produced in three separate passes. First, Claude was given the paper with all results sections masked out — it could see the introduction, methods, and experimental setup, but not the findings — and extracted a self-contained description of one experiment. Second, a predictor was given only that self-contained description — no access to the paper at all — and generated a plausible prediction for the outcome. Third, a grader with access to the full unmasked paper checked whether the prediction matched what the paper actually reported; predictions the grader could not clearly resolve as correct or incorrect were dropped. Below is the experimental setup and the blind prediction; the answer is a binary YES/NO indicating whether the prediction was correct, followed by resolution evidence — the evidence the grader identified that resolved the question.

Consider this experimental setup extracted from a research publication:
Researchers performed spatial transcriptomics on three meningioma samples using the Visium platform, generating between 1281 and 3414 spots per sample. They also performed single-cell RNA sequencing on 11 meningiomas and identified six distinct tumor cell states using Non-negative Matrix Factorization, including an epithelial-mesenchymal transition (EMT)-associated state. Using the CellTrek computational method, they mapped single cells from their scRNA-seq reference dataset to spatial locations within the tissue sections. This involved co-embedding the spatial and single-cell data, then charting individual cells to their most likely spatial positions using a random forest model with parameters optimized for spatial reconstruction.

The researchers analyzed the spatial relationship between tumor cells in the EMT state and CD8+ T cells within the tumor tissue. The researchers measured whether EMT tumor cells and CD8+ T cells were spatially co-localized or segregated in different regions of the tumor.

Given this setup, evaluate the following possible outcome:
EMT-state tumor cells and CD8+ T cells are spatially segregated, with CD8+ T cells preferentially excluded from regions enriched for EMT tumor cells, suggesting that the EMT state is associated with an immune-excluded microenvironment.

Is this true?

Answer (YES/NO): NO